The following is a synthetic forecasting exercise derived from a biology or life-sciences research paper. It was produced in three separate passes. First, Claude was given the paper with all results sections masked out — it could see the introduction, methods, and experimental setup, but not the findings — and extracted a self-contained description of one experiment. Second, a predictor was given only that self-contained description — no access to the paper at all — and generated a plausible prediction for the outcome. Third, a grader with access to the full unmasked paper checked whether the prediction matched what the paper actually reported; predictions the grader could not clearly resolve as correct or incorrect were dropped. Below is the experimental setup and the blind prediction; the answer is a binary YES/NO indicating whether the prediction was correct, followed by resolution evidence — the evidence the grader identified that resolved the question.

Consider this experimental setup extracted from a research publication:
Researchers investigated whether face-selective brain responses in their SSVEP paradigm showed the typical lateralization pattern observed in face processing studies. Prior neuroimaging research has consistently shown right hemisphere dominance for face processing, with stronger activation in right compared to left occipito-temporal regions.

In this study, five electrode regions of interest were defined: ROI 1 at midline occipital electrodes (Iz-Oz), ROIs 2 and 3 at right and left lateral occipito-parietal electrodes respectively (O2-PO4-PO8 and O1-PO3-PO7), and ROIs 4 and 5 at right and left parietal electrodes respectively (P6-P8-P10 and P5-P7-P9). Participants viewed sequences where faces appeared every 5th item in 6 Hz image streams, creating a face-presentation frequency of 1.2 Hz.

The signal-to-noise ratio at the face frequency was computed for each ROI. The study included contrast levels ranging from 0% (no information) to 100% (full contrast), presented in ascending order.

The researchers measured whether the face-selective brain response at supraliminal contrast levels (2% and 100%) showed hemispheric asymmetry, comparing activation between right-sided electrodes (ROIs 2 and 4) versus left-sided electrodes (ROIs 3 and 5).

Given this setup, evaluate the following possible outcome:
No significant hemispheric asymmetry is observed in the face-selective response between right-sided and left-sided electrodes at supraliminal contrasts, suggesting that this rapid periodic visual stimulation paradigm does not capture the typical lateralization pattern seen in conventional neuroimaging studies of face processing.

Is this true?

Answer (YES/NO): YES